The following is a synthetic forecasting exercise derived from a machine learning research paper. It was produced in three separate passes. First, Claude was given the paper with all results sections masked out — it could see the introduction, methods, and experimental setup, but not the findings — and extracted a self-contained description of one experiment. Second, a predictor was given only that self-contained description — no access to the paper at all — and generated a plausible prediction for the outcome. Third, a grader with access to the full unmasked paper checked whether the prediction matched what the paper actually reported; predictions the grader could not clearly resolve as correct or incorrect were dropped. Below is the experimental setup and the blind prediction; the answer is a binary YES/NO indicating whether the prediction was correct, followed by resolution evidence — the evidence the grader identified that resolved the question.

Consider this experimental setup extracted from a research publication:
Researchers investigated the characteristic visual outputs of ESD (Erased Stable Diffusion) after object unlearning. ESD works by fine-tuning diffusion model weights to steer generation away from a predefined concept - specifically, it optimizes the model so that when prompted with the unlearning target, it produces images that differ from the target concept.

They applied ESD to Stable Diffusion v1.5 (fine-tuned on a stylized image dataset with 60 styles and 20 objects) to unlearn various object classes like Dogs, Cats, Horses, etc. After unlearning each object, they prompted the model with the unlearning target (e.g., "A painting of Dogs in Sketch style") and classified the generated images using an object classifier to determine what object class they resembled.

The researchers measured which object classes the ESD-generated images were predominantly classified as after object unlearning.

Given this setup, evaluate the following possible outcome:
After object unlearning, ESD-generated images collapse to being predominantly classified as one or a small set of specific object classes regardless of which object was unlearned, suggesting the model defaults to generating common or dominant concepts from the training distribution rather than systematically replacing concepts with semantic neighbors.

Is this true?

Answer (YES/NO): YES